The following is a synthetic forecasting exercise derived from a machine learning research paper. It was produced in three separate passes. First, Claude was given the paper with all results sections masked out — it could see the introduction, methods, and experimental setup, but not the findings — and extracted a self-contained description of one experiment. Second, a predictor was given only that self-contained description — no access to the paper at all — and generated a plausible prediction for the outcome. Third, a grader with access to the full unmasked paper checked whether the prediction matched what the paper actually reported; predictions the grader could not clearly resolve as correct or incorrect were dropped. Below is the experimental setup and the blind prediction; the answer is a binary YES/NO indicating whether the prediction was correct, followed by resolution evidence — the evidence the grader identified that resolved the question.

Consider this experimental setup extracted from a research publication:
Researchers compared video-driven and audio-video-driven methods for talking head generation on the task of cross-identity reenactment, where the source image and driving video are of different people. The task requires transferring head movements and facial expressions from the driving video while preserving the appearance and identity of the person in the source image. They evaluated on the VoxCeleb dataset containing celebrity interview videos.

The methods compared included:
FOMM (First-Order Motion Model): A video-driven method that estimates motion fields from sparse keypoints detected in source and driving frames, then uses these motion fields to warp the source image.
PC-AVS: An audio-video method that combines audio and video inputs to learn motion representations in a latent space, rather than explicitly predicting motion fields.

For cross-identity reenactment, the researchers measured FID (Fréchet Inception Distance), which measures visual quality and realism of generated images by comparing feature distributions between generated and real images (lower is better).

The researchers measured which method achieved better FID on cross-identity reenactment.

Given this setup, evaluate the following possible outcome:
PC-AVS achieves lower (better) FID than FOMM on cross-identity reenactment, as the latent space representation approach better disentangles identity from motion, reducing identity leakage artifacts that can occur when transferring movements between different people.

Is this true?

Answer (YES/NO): NO